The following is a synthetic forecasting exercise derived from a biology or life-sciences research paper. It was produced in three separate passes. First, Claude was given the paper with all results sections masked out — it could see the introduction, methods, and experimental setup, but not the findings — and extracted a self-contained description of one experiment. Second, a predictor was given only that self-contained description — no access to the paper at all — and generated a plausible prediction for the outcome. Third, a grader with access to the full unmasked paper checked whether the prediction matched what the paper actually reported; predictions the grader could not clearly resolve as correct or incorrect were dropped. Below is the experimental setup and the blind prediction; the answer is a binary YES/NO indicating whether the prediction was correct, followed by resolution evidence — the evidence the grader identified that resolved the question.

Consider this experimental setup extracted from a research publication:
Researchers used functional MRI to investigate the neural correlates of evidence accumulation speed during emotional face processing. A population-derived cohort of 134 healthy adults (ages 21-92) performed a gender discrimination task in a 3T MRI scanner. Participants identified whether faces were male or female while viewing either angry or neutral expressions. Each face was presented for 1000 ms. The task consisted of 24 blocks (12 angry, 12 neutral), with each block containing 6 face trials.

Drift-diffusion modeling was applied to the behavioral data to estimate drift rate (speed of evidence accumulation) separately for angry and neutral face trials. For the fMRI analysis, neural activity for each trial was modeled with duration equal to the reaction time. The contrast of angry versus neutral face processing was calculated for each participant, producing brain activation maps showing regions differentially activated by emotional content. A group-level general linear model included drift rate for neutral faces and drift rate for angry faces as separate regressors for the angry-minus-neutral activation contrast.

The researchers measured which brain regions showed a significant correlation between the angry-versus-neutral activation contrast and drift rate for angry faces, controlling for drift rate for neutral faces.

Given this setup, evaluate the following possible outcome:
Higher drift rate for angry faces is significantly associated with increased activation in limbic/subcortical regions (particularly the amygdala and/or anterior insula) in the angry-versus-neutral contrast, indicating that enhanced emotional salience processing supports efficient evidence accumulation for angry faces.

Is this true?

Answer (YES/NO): NO